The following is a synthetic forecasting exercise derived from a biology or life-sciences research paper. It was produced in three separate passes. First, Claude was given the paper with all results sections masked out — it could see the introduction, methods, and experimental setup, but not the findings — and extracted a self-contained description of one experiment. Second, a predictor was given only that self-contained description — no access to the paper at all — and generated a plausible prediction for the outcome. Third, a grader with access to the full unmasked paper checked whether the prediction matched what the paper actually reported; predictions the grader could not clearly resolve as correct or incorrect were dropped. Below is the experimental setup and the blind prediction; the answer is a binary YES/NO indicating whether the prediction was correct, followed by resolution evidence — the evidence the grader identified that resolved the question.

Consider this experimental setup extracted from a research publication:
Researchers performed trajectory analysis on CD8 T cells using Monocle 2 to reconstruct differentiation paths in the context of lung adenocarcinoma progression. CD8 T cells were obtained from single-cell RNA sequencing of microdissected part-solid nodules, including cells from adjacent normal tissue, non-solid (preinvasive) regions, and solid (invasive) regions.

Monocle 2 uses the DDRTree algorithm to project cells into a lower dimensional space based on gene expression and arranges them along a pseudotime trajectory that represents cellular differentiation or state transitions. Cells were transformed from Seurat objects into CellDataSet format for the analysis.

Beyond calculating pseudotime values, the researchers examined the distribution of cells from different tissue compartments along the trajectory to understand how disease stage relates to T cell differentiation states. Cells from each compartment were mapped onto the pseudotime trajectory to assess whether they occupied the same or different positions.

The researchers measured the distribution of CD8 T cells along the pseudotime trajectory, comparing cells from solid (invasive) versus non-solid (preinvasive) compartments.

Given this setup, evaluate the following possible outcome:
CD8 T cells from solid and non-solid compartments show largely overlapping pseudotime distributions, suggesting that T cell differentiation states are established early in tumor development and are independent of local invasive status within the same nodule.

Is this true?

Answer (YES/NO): NO